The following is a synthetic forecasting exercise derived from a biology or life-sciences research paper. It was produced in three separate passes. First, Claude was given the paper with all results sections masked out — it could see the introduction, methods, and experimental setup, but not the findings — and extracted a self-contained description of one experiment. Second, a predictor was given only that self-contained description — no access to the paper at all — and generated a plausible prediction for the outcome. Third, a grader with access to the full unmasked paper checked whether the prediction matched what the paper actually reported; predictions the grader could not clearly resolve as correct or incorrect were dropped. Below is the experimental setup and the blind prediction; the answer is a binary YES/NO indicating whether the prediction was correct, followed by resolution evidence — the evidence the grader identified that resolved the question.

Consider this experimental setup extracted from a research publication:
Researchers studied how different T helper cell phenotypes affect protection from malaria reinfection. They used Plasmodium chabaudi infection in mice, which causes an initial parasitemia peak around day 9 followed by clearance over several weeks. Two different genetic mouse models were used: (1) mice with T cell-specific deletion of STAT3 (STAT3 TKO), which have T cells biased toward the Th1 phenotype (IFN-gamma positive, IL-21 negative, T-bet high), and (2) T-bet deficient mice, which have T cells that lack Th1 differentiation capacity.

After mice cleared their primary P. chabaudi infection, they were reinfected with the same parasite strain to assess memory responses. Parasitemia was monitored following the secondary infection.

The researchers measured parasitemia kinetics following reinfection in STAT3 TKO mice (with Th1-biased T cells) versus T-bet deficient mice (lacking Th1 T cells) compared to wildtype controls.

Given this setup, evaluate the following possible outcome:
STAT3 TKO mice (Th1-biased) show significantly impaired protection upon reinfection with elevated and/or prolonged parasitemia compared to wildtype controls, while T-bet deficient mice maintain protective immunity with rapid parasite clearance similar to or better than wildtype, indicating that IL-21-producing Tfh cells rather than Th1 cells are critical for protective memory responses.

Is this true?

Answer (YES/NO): NO